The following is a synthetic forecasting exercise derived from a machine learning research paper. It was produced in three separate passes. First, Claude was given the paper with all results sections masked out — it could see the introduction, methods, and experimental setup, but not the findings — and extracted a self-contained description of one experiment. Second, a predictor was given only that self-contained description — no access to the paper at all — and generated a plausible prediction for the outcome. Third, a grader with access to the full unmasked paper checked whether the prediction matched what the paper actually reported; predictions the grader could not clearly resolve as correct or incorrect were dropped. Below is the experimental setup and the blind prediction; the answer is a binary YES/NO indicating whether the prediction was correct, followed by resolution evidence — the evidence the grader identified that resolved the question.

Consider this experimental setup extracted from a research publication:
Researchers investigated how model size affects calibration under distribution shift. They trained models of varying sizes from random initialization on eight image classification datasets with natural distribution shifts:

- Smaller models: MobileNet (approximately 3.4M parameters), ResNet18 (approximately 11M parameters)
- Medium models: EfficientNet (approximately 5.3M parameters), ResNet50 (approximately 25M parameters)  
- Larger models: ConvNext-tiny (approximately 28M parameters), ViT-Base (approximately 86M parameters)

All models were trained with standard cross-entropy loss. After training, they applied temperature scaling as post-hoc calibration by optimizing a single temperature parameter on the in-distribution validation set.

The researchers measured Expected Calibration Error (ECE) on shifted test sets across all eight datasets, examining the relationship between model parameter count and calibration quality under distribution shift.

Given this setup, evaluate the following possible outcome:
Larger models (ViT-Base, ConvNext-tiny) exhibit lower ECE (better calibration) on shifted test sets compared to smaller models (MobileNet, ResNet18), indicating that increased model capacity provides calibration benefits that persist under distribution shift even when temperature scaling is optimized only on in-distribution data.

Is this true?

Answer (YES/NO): NO